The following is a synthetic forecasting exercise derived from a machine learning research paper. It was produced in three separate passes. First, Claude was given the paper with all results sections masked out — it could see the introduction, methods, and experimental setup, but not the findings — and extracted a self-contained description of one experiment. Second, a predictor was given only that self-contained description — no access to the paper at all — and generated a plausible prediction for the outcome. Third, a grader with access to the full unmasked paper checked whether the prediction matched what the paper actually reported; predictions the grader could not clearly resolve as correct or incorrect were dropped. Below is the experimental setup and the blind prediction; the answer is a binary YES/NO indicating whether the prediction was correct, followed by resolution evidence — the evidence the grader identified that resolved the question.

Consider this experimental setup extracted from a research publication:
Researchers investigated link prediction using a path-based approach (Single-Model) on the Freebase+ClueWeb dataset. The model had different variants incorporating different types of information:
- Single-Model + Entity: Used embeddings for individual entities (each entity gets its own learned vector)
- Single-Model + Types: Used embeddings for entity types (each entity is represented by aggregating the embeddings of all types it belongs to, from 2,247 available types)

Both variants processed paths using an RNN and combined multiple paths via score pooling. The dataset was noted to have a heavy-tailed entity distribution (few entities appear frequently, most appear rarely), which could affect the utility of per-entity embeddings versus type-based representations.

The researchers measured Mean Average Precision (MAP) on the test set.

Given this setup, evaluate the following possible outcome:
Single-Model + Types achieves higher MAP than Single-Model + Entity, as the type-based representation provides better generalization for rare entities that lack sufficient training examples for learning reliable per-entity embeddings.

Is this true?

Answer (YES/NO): YES